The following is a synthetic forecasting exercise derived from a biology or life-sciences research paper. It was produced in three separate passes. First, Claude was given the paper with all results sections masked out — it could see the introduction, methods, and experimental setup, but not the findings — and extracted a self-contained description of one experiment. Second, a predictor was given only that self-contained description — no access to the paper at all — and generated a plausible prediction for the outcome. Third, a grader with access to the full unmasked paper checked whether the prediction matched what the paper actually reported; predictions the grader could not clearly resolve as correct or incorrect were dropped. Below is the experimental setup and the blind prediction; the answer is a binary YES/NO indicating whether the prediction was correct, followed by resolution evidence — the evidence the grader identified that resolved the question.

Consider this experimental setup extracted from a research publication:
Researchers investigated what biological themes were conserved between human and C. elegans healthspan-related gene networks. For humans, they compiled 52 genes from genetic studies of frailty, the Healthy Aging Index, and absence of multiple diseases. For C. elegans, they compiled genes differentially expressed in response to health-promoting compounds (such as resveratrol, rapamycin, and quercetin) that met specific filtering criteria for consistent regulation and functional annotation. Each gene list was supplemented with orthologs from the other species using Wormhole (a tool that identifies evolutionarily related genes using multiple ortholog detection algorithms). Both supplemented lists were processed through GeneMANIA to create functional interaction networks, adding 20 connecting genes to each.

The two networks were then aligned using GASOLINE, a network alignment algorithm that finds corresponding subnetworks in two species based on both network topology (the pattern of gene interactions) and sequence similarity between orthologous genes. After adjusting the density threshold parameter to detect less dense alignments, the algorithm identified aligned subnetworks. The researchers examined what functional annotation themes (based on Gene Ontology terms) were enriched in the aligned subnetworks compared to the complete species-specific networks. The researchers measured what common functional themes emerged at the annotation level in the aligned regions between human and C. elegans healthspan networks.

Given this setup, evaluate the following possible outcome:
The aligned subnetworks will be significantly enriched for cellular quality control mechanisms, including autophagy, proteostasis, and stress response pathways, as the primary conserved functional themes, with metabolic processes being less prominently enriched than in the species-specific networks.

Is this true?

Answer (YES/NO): NO